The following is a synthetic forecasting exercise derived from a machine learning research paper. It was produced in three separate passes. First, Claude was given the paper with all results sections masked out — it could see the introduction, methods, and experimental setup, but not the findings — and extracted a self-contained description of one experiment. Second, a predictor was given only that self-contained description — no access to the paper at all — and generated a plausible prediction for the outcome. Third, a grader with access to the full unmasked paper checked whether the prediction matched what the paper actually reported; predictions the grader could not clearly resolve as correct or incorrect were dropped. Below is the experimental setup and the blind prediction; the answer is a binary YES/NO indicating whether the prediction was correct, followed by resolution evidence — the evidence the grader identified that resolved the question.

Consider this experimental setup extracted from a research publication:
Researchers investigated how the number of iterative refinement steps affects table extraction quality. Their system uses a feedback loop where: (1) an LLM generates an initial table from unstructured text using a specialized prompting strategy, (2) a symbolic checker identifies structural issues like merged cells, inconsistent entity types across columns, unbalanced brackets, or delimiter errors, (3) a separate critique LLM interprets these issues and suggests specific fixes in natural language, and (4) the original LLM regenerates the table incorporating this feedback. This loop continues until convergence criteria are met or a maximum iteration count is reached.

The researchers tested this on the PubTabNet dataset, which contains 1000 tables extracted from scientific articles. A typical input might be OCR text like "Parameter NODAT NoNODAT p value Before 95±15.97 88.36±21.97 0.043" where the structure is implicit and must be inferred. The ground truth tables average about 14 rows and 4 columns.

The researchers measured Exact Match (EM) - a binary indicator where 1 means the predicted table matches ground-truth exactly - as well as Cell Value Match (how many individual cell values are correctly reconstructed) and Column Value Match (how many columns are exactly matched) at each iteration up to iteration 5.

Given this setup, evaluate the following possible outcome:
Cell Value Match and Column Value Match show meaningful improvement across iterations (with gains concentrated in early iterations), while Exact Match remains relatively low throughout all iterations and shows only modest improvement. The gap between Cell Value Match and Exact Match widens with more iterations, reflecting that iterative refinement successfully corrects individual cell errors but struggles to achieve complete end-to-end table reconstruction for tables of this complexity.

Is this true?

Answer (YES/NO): NO